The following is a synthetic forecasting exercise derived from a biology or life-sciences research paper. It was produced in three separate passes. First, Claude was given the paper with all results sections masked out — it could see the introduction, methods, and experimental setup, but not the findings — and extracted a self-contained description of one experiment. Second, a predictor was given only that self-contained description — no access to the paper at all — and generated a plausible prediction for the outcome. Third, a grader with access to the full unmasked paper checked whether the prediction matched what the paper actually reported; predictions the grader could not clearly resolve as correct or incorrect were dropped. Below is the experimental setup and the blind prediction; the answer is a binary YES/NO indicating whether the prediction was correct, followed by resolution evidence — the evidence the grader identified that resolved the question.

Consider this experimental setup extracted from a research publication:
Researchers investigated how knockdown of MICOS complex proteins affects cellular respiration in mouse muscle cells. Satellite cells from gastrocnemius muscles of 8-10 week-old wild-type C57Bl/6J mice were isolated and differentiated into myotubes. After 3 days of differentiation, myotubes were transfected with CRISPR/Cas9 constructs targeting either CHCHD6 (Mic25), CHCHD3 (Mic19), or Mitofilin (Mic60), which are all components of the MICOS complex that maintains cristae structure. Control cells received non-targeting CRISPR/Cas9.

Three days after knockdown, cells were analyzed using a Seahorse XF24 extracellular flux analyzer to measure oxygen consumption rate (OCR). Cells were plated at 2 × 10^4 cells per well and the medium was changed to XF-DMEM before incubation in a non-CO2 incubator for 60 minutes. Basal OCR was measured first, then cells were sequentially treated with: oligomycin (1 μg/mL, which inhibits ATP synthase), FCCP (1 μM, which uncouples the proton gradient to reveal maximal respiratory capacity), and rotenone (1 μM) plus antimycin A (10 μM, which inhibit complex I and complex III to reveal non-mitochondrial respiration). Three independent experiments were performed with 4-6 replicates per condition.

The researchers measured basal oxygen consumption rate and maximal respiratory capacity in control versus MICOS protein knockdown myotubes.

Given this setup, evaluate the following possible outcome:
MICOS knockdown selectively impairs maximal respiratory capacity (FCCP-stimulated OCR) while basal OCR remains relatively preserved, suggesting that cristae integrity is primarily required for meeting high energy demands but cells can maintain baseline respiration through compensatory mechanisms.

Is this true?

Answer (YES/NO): NO